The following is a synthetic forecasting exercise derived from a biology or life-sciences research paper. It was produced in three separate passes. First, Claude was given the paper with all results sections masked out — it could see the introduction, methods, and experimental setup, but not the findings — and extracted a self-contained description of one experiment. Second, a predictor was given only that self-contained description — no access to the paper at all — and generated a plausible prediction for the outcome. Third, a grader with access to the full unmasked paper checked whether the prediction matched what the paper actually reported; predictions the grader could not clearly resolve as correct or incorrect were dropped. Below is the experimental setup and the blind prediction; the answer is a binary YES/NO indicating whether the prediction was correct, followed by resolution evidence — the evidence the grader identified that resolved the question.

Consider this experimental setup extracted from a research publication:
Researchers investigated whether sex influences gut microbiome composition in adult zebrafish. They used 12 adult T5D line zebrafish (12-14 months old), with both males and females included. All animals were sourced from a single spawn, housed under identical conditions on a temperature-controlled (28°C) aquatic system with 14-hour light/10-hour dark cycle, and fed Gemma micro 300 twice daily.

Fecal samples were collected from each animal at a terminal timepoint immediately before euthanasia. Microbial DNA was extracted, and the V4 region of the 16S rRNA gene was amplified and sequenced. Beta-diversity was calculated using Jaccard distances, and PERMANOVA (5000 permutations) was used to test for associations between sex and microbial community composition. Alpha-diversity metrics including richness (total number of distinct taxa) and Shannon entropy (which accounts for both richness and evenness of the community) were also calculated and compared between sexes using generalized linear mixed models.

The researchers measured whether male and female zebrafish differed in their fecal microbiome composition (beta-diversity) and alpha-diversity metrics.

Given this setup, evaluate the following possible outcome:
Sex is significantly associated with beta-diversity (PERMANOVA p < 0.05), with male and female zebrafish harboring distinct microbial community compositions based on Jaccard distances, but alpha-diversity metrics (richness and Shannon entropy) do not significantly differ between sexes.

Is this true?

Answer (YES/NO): YES